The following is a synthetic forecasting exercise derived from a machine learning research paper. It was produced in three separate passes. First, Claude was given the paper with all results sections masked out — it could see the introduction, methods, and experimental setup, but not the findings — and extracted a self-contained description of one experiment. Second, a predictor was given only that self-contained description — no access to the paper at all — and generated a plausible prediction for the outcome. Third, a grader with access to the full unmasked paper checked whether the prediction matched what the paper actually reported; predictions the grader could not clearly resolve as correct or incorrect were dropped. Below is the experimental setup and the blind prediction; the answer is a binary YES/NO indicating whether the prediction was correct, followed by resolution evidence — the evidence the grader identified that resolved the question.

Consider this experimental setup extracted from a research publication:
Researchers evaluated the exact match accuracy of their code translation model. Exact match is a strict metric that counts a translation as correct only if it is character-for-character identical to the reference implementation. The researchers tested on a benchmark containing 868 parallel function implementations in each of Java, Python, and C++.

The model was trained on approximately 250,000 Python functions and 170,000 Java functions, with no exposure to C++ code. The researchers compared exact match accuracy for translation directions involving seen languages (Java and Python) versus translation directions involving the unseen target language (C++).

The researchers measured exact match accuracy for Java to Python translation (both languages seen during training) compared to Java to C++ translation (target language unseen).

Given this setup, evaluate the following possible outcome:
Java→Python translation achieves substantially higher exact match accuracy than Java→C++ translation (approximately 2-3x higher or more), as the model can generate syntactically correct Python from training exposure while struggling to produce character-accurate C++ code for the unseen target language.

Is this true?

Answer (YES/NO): NO